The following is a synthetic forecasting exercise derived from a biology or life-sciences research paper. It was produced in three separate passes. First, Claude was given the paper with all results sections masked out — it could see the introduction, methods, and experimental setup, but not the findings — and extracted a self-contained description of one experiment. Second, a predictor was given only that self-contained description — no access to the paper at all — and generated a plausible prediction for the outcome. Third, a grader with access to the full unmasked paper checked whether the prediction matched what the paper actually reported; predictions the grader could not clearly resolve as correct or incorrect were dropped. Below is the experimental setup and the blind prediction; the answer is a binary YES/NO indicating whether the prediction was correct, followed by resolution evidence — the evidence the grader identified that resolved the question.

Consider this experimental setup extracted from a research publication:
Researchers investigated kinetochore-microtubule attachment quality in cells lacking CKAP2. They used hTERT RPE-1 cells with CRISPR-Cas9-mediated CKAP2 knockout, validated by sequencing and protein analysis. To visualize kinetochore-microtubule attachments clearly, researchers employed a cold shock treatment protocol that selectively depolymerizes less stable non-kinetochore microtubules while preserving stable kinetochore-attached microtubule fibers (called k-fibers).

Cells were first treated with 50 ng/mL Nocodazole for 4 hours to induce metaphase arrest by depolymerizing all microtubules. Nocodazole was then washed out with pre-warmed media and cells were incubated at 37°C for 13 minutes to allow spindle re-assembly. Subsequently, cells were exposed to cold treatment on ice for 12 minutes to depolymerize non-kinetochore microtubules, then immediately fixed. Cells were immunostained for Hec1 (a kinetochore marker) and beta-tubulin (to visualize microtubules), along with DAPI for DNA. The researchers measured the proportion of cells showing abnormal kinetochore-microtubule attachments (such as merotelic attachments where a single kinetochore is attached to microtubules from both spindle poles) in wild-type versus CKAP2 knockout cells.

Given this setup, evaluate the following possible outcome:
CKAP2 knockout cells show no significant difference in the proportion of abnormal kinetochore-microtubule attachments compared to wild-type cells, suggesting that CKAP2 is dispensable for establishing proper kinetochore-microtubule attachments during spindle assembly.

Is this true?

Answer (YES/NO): NO